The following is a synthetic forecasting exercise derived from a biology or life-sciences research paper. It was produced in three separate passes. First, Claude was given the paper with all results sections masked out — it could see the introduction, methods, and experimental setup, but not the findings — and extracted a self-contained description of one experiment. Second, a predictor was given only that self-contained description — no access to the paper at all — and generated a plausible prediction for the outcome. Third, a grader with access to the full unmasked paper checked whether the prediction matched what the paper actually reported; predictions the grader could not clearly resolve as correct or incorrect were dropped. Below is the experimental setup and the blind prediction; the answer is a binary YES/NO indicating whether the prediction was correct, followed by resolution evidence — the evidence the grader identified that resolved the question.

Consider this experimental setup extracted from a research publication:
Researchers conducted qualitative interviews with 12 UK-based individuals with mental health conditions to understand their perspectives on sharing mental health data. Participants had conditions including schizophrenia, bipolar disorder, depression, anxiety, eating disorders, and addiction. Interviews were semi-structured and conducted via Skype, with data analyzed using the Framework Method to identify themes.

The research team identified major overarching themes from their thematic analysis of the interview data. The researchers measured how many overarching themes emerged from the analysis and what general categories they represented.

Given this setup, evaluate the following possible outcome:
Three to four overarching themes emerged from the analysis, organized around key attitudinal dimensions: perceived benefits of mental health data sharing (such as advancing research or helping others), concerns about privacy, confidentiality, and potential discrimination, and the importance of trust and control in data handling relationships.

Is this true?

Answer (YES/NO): NO